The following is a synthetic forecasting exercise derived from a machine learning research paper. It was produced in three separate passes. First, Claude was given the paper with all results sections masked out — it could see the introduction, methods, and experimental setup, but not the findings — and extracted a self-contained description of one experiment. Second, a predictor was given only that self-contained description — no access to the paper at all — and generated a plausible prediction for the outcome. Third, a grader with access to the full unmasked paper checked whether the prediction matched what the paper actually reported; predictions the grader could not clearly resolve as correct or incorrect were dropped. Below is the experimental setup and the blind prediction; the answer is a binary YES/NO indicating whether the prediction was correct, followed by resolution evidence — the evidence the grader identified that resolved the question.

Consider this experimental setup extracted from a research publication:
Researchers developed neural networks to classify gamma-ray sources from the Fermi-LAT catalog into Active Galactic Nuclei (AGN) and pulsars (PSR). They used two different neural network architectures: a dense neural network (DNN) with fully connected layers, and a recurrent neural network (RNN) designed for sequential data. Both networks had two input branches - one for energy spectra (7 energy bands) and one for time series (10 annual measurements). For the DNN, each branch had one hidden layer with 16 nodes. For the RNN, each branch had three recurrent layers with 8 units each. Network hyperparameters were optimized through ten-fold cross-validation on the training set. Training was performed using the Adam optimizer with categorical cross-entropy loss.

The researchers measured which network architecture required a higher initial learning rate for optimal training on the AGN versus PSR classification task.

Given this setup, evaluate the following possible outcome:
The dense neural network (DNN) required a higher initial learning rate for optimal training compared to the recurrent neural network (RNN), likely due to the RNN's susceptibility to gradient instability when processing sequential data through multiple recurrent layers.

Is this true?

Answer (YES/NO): YES